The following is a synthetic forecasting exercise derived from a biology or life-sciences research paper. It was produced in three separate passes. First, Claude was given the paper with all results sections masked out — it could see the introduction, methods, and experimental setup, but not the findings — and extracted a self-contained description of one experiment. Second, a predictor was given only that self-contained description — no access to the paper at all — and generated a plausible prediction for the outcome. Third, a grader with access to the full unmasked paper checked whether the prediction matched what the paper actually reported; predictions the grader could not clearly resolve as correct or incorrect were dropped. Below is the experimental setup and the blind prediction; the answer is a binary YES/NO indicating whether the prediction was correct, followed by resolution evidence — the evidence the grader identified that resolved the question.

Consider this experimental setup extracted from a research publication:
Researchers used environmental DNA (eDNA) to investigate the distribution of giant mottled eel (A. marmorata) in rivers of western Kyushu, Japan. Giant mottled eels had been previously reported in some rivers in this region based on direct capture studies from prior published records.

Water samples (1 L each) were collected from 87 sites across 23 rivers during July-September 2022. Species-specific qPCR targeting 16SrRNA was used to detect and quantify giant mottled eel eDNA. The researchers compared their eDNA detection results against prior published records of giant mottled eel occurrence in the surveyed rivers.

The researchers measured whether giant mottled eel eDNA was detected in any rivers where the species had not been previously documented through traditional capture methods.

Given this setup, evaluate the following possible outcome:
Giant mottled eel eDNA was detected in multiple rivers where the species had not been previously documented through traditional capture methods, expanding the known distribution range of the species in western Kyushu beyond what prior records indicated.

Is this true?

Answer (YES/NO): YES